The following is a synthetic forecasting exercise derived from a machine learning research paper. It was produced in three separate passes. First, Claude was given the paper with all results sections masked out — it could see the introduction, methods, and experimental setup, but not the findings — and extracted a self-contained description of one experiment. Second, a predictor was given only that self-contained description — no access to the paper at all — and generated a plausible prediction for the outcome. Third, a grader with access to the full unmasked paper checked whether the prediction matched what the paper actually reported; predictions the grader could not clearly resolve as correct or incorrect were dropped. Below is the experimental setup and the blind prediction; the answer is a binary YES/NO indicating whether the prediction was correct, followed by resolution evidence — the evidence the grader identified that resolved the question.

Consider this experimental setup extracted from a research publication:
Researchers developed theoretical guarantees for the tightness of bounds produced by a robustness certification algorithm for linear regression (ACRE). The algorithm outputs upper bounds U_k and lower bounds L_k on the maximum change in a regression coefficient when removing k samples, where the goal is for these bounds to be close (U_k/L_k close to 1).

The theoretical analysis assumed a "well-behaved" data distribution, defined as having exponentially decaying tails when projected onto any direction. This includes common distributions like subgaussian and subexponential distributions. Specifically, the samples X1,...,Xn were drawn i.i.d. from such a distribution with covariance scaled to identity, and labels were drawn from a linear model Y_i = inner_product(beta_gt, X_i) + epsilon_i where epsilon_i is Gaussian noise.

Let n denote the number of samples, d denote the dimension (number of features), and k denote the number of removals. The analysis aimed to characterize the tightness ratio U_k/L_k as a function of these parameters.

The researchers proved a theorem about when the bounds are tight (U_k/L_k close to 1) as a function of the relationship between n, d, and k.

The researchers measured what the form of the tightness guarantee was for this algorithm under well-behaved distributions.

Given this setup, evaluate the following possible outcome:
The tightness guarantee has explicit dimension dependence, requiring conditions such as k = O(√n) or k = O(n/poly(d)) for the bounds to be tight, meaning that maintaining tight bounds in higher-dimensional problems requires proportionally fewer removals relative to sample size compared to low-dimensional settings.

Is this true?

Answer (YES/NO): YES